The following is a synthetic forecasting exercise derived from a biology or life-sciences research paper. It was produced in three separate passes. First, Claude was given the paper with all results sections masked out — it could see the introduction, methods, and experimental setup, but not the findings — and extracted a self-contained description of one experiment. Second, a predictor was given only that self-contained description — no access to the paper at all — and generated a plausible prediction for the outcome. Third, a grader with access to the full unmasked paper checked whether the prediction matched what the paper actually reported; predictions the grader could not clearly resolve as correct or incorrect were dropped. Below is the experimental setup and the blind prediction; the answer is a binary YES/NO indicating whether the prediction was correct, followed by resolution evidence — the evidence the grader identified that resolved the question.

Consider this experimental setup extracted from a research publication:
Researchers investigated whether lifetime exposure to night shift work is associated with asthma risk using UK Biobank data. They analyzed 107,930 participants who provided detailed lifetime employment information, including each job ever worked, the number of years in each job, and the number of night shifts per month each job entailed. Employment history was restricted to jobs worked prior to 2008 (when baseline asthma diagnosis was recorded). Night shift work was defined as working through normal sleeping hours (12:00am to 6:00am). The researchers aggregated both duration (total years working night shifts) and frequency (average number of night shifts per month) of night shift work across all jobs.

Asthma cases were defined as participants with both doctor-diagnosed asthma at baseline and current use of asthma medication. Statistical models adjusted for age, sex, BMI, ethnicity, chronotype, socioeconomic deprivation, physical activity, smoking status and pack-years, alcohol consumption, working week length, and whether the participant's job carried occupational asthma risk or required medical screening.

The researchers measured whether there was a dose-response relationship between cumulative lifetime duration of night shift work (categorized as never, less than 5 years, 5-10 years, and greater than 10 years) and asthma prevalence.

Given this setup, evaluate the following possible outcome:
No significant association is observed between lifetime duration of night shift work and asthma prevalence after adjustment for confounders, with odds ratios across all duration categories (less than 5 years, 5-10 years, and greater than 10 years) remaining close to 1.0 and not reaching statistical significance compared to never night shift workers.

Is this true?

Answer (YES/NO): NO